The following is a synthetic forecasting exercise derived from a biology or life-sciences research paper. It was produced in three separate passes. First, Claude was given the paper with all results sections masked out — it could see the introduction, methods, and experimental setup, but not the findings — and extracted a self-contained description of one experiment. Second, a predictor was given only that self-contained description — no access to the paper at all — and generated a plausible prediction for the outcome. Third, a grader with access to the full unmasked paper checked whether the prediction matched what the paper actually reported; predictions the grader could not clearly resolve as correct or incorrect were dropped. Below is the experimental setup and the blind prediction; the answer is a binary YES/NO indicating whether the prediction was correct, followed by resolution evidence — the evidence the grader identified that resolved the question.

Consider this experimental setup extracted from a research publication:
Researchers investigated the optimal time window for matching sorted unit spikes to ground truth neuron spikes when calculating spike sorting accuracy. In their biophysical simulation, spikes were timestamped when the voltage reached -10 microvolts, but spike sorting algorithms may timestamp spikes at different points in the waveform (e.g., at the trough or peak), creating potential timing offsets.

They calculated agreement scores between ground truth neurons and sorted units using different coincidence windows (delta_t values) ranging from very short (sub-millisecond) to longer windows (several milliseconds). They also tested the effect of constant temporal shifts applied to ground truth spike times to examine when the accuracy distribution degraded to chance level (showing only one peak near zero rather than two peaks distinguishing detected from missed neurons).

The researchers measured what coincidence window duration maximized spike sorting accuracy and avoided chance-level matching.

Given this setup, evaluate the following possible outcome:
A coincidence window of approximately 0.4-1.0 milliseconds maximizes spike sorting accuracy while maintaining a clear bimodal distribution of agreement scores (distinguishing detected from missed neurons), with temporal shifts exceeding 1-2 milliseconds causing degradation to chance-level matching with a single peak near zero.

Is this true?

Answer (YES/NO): NO